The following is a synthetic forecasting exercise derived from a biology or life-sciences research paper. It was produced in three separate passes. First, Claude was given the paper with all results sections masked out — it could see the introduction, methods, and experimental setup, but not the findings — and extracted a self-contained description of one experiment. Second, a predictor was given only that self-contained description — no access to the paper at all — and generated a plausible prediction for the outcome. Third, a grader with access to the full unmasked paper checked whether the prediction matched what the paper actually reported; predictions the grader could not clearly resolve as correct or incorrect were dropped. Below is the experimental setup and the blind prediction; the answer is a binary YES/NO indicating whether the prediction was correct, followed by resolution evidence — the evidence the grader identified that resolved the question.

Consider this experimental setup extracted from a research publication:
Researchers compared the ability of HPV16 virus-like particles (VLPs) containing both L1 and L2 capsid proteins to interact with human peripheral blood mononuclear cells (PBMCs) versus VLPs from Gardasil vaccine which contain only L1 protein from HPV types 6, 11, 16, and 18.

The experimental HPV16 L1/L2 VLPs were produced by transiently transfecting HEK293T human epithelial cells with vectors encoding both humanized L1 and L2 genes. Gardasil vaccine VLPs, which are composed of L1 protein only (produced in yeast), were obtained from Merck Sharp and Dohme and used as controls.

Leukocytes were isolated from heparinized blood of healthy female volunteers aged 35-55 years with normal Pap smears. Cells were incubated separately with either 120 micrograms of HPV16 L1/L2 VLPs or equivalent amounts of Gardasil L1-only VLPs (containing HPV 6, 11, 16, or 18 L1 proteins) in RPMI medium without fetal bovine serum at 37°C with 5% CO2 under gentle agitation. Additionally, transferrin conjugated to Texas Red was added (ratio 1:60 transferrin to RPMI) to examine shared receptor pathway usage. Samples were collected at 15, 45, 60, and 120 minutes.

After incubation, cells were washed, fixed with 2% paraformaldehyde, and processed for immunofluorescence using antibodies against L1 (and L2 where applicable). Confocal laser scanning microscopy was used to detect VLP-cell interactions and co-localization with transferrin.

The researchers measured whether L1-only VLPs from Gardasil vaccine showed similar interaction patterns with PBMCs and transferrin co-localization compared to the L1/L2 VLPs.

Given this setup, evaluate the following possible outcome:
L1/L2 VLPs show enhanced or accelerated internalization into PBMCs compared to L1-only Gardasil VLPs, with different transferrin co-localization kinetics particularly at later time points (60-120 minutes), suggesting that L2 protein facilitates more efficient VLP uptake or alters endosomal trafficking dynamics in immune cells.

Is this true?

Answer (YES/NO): NO